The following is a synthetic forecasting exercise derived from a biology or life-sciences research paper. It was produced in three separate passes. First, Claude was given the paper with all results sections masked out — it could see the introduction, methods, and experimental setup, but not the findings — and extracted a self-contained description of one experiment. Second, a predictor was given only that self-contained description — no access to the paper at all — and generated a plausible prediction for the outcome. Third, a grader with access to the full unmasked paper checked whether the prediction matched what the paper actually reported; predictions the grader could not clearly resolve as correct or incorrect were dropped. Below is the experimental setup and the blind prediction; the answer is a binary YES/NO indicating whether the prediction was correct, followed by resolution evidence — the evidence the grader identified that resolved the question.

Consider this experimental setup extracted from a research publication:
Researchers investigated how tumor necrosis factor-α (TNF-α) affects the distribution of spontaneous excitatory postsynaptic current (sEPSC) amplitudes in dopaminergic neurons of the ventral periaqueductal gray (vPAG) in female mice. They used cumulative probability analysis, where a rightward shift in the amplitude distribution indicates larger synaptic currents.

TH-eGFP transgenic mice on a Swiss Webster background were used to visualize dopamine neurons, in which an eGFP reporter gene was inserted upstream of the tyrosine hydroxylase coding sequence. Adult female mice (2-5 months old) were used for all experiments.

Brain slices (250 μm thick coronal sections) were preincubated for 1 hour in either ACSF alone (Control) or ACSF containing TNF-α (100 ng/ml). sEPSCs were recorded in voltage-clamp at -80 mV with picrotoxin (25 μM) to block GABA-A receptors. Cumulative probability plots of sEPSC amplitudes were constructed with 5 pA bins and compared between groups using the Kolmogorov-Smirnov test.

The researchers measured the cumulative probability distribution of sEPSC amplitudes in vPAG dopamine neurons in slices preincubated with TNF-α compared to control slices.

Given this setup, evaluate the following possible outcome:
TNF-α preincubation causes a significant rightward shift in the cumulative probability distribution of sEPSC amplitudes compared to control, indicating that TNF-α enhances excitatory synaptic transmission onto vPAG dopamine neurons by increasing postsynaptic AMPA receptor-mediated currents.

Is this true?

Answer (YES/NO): NO